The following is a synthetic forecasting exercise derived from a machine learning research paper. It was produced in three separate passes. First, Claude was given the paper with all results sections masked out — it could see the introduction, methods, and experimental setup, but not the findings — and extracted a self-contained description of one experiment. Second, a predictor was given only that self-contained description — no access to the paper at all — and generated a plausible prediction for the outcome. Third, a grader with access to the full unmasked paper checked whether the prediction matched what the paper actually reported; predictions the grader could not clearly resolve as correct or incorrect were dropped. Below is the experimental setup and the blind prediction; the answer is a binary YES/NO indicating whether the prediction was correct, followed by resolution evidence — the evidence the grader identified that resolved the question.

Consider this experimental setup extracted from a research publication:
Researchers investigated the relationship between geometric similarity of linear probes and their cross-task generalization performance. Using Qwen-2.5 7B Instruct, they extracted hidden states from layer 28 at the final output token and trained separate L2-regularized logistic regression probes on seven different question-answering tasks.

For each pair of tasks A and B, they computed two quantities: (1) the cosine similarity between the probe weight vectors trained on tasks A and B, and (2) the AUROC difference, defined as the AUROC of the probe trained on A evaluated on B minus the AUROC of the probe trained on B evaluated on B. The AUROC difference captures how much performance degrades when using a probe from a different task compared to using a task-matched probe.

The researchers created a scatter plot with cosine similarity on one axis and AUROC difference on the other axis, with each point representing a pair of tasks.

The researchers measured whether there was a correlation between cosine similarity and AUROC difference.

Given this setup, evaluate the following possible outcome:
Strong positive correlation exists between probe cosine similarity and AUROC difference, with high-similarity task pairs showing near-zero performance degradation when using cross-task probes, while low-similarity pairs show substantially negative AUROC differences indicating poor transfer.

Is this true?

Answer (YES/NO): NO